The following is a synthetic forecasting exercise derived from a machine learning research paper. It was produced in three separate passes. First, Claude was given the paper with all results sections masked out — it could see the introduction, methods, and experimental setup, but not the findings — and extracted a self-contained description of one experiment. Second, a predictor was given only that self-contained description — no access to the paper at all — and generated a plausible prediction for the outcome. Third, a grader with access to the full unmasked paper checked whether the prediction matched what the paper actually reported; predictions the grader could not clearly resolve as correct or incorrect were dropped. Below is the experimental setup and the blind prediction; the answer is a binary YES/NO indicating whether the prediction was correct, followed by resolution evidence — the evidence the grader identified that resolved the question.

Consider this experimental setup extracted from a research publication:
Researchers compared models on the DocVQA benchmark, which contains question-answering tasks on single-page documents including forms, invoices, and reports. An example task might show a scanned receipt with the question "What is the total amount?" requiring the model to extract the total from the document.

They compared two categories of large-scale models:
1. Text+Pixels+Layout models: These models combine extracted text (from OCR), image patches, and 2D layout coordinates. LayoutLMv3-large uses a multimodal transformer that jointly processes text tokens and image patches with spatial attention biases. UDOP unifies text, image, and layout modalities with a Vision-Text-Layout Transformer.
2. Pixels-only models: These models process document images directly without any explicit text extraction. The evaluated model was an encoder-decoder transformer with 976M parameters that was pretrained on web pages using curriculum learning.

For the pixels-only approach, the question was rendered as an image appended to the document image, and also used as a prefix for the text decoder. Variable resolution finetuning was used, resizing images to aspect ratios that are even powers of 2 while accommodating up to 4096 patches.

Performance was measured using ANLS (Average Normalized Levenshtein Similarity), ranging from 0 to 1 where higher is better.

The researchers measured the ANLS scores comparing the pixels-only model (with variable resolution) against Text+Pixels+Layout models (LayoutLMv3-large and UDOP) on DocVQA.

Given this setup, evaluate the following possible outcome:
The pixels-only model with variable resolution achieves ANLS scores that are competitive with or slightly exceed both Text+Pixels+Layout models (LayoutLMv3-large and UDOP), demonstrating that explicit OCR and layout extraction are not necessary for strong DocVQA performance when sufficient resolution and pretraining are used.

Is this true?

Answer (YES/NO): NO